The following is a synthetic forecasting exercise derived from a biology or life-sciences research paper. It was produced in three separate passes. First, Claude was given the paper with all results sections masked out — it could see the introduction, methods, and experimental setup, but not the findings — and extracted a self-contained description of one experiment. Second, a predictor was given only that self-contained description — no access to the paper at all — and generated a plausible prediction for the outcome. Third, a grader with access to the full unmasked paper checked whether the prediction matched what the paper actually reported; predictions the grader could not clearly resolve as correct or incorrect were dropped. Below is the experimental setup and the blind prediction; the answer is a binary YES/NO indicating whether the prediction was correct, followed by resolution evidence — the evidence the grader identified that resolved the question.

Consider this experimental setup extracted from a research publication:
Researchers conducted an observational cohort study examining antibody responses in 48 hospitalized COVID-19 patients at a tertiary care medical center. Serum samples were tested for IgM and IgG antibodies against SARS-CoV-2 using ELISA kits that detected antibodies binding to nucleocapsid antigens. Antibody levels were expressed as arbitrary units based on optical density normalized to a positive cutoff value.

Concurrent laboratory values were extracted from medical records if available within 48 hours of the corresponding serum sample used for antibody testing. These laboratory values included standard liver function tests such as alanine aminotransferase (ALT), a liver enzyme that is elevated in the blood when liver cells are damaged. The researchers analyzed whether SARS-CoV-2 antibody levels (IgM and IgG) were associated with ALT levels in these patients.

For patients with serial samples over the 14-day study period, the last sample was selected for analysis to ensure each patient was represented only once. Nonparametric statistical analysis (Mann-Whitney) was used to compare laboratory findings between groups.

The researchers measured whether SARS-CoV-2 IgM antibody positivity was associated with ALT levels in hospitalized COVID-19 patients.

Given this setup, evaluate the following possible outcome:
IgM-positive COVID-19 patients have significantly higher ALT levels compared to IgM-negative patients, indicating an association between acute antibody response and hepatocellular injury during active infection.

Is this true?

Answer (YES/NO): YES